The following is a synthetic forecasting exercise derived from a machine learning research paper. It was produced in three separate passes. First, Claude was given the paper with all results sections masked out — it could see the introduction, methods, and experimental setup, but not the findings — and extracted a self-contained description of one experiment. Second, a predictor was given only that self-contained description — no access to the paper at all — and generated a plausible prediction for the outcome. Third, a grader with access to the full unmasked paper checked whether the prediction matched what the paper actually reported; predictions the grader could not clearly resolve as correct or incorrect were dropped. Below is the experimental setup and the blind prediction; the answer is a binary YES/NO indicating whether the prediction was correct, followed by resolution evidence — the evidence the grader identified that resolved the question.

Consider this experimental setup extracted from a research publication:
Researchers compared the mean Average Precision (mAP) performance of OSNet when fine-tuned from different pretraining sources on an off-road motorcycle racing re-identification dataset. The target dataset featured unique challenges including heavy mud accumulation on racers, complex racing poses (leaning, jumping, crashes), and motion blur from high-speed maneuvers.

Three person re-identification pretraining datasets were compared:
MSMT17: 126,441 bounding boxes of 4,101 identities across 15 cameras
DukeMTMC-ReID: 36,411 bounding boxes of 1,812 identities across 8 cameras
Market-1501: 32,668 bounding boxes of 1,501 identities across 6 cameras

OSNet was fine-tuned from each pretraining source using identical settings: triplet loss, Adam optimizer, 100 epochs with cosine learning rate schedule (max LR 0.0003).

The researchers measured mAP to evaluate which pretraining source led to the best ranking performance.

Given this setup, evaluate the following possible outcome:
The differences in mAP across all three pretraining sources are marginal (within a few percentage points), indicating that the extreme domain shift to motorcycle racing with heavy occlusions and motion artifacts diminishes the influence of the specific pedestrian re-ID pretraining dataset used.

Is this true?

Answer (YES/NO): YES